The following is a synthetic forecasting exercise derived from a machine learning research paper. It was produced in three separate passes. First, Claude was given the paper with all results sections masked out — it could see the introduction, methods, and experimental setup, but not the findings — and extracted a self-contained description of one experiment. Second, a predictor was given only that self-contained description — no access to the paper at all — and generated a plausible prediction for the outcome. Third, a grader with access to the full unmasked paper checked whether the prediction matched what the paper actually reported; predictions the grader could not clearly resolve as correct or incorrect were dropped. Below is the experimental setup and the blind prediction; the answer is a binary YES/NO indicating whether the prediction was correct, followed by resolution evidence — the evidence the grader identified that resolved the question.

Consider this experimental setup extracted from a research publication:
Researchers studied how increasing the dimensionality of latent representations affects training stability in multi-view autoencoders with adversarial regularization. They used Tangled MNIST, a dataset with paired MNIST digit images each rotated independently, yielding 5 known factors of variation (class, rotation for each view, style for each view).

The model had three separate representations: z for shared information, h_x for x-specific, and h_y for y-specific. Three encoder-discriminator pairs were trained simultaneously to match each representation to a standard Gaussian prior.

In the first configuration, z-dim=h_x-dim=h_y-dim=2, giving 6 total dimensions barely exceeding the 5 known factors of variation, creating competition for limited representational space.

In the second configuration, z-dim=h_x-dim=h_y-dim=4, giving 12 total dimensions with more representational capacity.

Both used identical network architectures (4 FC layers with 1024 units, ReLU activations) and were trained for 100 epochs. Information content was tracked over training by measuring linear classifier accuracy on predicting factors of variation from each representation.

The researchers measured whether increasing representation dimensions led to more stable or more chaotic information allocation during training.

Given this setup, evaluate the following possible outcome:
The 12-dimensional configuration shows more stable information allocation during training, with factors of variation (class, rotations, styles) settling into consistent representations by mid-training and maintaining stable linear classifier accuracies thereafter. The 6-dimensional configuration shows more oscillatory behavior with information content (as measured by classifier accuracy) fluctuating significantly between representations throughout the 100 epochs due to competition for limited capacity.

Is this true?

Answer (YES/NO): YES